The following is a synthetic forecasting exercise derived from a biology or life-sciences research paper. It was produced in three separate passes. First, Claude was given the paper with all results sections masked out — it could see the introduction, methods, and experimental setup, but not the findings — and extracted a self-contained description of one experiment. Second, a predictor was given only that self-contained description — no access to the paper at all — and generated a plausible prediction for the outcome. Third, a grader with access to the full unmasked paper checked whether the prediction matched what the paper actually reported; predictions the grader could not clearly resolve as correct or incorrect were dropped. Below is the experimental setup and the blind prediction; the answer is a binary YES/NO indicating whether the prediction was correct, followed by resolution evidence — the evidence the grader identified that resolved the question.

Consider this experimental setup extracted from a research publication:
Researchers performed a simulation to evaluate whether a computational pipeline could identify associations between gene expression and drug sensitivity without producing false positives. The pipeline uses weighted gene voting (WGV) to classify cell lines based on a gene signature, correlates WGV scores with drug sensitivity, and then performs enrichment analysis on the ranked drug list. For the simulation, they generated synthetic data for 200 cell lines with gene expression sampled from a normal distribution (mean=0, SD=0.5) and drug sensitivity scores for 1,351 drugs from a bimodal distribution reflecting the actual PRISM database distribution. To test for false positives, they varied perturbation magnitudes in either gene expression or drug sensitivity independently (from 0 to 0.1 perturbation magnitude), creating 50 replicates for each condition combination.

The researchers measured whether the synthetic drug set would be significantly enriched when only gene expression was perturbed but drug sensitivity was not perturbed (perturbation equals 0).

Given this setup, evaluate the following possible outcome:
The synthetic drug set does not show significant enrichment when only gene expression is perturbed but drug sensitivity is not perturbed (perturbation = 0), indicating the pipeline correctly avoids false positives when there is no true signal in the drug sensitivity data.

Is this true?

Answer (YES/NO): YES